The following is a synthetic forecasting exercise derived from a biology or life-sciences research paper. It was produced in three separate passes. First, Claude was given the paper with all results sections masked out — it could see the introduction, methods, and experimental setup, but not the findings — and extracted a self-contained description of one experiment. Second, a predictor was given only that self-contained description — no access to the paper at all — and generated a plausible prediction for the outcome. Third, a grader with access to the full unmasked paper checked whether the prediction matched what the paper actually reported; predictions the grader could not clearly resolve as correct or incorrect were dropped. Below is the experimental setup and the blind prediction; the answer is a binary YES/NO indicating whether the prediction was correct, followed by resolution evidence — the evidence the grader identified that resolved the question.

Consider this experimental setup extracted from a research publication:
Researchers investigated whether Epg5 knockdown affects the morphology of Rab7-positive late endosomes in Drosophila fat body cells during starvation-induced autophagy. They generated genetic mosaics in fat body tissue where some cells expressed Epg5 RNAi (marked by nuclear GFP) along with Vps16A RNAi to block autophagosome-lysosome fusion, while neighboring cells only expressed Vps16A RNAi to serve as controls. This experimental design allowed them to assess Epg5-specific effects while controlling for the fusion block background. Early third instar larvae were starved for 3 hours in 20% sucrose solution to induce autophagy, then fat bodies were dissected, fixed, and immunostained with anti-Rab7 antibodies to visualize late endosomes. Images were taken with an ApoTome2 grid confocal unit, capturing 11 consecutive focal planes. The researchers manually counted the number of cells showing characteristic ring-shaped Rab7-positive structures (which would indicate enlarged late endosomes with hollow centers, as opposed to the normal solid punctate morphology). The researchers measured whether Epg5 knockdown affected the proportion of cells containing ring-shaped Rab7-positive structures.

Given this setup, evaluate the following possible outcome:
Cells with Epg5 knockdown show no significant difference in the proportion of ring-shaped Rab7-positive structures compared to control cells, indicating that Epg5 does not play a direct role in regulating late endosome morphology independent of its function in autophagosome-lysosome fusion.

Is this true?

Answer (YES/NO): YES